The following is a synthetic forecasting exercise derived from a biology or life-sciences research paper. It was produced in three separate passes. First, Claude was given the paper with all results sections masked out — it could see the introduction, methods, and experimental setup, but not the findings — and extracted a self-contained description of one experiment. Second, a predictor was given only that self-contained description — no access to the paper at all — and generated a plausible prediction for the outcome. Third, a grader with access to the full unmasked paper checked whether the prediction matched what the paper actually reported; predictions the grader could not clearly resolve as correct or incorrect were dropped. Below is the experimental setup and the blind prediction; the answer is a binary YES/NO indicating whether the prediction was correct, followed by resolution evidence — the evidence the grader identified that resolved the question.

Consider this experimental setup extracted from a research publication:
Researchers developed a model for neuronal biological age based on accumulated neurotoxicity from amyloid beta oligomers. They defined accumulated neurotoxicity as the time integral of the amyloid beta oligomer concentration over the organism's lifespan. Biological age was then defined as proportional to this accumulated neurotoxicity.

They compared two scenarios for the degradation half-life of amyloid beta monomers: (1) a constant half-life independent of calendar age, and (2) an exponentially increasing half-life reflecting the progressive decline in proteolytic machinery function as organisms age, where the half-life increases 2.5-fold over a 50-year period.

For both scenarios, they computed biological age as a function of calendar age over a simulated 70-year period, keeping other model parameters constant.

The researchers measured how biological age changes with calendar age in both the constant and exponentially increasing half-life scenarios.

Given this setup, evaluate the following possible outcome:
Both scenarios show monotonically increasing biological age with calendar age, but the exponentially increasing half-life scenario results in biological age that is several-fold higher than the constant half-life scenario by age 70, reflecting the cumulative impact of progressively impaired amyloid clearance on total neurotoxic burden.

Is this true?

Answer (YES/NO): NO